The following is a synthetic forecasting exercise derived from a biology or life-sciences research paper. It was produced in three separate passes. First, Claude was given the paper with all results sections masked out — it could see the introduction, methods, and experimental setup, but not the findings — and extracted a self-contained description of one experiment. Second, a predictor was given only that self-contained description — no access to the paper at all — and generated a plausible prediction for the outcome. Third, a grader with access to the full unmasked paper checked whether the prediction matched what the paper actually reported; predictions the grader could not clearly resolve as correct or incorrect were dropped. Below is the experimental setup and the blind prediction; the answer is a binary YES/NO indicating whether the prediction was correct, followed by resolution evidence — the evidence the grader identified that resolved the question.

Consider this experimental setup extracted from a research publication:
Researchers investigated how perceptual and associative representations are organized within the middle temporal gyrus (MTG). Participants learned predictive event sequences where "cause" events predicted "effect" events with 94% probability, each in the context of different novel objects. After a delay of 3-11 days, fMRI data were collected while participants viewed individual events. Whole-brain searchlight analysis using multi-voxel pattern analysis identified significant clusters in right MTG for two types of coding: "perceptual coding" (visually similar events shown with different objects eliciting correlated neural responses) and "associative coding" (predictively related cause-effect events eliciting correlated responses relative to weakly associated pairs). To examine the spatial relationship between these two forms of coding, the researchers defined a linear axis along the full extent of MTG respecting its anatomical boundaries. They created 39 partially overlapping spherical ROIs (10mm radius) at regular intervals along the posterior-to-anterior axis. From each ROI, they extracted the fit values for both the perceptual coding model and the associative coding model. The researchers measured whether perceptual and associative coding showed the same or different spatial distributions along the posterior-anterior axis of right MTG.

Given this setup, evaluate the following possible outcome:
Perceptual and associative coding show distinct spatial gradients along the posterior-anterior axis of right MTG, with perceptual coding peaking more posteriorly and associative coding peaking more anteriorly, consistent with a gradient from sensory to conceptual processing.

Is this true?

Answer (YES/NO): YES